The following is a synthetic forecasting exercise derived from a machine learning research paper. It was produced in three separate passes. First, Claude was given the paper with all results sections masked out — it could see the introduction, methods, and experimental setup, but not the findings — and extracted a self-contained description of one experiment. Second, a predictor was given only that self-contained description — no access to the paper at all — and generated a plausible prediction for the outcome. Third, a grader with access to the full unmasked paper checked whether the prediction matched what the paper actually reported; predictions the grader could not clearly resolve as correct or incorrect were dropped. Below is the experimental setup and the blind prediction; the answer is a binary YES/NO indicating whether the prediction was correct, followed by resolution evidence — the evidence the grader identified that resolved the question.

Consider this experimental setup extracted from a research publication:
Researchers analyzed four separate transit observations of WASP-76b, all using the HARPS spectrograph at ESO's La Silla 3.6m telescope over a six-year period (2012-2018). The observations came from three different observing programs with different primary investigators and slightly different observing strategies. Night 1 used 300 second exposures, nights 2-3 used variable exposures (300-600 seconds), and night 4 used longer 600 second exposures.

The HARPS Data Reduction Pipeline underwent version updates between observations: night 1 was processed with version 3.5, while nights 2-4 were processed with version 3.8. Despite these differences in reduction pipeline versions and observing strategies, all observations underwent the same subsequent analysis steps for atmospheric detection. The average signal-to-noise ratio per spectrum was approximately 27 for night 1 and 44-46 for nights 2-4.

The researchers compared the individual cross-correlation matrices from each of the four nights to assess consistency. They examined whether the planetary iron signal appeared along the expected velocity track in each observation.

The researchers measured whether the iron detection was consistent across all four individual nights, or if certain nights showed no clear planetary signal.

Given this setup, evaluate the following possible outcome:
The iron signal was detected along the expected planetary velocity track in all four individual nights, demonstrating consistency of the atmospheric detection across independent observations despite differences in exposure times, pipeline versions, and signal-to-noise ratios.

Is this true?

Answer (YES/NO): YES